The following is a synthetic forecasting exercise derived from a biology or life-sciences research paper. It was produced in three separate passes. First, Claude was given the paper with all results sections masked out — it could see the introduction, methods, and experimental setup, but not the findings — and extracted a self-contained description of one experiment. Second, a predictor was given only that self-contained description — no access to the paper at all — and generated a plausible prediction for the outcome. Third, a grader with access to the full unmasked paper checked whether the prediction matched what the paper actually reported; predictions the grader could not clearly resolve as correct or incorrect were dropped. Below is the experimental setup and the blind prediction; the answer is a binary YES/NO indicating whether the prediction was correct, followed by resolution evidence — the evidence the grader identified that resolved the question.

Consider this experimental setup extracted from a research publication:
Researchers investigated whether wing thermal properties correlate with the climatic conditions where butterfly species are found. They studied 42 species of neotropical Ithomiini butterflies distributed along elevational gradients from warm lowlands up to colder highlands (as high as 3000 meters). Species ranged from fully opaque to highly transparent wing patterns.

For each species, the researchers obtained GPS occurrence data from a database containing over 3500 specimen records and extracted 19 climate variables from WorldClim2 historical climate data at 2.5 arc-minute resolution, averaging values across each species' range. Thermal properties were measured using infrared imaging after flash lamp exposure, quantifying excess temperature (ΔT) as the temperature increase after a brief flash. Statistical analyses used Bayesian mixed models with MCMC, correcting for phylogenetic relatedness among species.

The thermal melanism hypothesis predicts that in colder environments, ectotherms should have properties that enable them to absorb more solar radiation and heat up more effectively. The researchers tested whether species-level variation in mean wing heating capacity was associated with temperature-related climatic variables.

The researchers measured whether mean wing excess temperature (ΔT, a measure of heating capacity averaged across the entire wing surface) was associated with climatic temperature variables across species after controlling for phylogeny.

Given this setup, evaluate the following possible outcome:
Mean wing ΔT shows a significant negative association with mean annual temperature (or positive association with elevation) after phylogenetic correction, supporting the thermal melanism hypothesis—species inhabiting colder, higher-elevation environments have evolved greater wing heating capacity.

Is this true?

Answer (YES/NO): NO